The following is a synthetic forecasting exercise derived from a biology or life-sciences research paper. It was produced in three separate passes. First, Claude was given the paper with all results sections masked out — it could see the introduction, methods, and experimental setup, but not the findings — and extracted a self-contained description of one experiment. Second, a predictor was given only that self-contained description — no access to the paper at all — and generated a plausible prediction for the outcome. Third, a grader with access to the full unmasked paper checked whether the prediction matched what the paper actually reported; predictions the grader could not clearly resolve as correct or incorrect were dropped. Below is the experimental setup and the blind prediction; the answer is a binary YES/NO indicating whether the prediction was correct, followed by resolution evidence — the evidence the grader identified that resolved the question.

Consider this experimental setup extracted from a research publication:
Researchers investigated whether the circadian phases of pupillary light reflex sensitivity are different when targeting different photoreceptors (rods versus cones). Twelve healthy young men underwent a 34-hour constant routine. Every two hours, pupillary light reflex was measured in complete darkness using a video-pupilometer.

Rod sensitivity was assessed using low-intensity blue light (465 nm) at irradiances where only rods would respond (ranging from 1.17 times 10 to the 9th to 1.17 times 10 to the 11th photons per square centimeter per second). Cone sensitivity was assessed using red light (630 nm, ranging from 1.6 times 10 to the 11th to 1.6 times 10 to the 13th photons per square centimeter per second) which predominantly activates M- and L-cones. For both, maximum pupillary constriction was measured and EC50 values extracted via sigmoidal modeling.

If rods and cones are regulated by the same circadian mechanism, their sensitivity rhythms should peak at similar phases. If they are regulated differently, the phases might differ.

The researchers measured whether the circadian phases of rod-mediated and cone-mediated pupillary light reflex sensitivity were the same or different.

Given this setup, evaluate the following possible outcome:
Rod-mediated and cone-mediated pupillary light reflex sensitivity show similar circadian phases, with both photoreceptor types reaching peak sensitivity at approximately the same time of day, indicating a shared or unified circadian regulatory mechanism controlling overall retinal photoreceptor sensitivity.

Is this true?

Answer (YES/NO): YES